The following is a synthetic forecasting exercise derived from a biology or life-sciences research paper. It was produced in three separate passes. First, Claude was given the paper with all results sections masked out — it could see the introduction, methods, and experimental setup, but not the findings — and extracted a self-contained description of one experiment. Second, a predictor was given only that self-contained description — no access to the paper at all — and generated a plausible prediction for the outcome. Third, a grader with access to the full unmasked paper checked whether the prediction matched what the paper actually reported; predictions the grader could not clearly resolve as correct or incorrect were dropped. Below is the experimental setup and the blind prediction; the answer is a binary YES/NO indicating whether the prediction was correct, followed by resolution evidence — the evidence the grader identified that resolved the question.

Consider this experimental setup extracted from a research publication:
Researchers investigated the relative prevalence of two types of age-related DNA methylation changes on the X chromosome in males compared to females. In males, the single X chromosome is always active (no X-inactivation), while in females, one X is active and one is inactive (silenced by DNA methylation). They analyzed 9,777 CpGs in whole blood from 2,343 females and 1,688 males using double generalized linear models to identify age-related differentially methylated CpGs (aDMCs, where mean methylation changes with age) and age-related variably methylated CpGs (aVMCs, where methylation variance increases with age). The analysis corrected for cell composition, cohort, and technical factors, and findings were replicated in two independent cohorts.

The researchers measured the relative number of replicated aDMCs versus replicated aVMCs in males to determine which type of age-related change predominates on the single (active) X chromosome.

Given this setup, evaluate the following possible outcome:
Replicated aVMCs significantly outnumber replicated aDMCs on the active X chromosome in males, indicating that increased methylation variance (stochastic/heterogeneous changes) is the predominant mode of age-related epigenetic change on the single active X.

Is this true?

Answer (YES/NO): NO